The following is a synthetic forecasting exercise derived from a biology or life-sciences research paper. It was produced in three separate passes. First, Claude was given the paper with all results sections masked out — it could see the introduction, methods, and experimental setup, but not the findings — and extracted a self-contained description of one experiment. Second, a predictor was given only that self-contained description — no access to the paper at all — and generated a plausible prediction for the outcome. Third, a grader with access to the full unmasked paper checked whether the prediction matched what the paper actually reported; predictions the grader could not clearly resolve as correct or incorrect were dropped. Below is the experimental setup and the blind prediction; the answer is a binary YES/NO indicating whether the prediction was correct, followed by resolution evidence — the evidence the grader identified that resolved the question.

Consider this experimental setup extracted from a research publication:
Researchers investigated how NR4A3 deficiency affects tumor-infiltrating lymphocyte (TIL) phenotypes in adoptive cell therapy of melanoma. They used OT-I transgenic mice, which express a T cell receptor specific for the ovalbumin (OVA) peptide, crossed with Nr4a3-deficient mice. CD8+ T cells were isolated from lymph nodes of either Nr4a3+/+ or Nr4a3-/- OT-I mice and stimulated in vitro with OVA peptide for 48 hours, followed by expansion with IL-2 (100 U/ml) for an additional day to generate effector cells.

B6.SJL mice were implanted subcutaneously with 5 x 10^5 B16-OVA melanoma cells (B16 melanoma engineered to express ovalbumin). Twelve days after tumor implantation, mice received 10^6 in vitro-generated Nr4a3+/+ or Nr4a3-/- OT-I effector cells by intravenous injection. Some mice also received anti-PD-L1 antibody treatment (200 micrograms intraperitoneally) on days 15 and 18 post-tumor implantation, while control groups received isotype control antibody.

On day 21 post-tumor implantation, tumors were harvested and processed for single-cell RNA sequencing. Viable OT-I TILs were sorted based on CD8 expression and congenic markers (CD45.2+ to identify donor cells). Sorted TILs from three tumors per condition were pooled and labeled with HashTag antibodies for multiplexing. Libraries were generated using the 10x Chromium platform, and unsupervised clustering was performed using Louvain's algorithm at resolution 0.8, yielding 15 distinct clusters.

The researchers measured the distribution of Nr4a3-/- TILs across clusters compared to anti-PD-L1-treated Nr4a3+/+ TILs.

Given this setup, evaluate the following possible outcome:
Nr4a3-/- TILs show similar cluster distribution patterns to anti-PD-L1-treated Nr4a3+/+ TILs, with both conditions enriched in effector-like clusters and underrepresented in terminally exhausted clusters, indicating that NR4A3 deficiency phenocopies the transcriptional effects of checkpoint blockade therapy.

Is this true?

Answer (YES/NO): YES